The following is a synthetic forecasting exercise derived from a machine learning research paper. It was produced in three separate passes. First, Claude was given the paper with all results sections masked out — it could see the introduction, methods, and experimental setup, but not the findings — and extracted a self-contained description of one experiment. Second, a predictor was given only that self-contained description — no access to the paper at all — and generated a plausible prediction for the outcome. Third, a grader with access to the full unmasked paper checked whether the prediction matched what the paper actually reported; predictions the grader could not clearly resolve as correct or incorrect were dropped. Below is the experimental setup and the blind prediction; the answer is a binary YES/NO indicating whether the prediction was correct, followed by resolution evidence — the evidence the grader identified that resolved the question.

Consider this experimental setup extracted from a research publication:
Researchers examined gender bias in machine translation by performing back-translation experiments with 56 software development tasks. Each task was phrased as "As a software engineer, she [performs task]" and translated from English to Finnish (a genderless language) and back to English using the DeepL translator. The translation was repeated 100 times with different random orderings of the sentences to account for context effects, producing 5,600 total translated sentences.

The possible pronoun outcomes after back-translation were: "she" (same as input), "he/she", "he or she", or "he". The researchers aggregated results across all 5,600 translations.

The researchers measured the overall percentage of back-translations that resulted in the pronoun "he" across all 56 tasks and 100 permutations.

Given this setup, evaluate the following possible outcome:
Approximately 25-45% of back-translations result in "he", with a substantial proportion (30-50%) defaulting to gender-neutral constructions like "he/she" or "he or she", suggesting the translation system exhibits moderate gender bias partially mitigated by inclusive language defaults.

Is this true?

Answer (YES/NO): NO